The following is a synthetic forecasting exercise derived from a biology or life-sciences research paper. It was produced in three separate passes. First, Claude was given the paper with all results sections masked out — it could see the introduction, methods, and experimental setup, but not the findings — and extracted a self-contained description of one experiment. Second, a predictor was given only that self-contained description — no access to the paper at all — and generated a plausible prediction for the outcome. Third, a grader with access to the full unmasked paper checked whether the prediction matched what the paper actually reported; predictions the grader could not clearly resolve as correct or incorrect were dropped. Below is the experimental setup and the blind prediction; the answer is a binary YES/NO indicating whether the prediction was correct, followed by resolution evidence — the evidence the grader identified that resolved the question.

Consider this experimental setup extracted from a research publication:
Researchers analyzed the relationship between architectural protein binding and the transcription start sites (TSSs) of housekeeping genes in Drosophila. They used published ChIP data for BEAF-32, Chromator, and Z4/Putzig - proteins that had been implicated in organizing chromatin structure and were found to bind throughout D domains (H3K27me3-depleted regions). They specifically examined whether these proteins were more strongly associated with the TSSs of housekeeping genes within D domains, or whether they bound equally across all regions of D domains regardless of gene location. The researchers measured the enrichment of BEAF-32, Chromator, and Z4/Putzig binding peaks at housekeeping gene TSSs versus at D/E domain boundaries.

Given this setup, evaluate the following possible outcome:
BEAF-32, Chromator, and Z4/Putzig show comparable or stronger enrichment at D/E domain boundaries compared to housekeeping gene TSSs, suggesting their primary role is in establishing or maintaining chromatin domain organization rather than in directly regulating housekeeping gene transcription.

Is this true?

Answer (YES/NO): NO